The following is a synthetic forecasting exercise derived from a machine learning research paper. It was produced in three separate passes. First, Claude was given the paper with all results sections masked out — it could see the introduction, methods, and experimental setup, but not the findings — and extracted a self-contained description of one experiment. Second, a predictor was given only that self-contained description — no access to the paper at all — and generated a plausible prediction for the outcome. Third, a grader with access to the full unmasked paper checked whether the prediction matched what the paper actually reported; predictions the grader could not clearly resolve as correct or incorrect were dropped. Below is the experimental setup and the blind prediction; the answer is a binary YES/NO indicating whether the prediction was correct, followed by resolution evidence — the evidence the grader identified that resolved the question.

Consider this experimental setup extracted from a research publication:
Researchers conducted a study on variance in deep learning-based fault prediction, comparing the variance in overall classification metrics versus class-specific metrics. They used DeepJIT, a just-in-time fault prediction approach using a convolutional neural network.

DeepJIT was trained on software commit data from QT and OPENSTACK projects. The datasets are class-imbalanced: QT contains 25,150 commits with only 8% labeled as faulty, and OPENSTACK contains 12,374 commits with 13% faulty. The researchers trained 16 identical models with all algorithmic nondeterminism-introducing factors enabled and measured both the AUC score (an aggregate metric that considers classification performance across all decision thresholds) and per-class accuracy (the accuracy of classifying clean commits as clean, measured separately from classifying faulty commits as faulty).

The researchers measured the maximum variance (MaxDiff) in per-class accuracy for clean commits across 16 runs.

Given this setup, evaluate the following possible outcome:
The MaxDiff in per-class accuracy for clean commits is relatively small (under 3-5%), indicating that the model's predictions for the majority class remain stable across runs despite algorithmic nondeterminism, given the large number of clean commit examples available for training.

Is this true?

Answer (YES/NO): NO